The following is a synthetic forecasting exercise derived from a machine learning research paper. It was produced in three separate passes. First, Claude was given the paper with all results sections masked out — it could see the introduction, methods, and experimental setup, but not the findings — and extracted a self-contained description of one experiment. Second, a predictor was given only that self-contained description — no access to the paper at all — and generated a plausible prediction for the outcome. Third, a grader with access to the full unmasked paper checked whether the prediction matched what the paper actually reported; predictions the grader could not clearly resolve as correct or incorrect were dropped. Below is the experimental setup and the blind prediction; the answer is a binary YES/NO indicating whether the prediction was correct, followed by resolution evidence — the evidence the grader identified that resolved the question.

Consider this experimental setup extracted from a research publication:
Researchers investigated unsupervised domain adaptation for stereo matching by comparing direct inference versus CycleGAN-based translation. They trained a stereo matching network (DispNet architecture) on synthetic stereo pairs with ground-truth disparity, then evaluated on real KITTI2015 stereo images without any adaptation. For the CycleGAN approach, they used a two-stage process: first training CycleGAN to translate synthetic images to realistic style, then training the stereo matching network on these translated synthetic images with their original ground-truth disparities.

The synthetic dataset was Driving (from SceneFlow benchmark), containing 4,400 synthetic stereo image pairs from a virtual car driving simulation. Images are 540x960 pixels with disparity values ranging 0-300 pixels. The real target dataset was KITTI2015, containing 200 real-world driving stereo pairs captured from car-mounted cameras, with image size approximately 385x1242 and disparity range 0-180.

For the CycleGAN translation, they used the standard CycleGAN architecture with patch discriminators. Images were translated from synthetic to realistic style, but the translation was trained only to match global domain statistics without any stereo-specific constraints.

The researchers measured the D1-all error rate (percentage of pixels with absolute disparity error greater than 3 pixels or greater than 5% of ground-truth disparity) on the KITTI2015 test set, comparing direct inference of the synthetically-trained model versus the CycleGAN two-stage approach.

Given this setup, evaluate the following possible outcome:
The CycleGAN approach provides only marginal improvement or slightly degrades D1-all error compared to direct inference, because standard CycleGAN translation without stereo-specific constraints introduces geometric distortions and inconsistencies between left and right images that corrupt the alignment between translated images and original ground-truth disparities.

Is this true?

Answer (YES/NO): NO